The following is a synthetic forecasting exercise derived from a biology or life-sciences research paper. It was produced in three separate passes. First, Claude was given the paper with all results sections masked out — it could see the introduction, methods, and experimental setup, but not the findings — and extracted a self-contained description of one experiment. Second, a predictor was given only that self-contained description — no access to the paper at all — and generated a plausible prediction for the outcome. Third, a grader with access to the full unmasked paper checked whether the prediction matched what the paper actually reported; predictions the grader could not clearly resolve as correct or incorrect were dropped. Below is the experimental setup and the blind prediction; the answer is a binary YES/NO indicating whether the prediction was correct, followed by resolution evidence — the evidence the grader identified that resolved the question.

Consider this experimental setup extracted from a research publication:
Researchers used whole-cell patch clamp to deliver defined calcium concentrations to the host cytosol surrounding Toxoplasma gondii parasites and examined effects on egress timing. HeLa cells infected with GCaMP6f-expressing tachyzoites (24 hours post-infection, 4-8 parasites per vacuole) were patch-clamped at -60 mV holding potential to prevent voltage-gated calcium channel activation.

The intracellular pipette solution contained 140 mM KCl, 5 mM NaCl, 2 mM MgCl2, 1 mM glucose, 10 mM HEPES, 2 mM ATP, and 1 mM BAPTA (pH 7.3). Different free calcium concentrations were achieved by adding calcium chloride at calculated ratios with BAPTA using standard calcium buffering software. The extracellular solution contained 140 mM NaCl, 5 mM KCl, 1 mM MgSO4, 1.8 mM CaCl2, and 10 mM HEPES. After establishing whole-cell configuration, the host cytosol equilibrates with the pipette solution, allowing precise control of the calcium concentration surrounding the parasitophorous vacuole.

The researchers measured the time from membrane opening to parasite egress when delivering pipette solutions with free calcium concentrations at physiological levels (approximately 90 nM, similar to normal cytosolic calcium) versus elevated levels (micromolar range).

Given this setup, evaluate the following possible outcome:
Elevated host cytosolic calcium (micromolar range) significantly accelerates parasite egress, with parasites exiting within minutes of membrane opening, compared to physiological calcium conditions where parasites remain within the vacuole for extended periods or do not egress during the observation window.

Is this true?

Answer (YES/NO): YES